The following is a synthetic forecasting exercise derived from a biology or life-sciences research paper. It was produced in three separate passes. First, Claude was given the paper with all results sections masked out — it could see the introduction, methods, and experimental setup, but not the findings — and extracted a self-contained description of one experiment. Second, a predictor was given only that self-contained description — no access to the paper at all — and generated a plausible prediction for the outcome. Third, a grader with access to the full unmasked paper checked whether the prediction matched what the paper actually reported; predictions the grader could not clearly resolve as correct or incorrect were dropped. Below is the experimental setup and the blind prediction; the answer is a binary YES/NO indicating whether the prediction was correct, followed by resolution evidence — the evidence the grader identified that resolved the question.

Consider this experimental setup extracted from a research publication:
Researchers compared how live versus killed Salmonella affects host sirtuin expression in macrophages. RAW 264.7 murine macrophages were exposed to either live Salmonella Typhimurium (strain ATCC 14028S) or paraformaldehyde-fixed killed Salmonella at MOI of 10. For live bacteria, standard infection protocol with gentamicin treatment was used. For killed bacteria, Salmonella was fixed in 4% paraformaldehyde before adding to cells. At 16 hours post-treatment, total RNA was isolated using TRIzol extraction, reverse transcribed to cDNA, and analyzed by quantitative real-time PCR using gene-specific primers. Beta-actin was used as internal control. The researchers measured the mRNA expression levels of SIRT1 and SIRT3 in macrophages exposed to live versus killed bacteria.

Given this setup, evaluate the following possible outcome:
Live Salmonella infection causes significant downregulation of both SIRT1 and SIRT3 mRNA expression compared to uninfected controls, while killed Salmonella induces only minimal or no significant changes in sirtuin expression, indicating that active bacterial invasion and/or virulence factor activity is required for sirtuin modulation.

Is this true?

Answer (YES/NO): NO